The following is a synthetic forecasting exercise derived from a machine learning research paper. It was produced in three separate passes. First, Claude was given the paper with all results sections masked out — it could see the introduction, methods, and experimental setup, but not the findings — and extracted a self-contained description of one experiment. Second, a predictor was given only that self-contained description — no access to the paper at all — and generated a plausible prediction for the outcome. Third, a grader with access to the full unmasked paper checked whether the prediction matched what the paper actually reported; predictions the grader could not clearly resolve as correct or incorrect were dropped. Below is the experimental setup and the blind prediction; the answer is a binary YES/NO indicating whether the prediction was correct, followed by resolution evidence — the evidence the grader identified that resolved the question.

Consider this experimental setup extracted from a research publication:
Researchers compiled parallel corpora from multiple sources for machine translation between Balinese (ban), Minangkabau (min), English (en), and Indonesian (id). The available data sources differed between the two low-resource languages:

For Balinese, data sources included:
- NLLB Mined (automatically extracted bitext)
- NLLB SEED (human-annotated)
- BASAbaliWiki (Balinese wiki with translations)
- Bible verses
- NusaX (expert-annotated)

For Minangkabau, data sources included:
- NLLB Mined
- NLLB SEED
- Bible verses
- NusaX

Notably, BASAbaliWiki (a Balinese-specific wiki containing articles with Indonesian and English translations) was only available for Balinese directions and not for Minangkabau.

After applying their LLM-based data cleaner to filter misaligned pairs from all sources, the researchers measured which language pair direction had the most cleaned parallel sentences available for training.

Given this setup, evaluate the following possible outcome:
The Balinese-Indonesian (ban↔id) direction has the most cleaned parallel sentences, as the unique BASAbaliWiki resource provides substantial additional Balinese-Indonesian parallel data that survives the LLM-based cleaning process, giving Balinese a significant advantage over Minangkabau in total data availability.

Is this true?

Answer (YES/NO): YES